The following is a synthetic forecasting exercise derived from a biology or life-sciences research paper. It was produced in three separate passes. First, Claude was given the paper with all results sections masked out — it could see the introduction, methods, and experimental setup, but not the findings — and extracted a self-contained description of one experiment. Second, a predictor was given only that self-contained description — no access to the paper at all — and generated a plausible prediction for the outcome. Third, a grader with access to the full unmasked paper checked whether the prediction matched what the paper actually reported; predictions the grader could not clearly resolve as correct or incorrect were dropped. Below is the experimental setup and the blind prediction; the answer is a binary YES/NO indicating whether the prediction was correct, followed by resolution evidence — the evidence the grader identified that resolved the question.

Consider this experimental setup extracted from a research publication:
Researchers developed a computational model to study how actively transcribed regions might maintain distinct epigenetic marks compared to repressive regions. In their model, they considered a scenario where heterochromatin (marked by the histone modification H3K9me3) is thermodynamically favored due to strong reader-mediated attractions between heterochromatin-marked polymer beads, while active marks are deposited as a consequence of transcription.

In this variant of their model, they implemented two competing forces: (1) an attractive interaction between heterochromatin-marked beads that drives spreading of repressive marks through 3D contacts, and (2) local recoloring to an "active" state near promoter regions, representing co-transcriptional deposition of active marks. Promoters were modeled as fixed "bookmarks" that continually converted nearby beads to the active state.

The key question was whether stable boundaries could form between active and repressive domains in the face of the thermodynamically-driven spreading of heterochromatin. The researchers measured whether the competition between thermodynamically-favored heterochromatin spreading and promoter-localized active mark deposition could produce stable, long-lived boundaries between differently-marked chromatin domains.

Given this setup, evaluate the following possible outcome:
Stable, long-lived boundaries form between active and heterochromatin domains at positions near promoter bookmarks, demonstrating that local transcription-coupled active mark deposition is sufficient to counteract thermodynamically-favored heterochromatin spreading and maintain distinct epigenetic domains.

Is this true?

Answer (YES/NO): YES